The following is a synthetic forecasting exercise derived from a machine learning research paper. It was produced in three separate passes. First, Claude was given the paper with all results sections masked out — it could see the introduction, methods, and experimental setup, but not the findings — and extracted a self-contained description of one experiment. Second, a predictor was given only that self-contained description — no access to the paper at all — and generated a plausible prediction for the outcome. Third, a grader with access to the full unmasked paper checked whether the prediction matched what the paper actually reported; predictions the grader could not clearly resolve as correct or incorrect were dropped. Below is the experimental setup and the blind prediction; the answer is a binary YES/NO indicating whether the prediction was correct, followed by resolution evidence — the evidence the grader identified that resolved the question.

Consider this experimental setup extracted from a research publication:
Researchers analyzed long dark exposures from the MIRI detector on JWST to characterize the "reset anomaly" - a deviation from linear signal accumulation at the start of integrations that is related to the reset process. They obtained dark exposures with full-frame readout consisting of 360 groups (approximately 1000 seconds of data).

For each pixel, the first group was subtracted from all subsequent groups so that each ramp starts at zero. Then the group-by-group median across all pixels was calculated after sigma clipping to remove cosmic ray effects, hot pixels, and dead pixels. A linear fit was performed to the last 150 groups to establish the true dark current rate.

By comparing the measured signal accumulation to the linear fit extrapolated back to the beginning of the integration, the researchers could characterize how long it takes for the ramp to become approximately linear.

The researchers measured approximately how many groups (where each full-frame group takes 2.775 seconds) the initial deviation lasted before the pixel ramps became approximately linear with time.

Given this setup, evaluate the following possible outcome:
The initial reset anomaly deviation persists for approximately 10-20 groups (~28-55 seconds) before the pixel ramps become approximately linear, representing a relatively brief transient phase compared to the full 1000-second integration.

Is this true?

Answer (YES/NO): NO